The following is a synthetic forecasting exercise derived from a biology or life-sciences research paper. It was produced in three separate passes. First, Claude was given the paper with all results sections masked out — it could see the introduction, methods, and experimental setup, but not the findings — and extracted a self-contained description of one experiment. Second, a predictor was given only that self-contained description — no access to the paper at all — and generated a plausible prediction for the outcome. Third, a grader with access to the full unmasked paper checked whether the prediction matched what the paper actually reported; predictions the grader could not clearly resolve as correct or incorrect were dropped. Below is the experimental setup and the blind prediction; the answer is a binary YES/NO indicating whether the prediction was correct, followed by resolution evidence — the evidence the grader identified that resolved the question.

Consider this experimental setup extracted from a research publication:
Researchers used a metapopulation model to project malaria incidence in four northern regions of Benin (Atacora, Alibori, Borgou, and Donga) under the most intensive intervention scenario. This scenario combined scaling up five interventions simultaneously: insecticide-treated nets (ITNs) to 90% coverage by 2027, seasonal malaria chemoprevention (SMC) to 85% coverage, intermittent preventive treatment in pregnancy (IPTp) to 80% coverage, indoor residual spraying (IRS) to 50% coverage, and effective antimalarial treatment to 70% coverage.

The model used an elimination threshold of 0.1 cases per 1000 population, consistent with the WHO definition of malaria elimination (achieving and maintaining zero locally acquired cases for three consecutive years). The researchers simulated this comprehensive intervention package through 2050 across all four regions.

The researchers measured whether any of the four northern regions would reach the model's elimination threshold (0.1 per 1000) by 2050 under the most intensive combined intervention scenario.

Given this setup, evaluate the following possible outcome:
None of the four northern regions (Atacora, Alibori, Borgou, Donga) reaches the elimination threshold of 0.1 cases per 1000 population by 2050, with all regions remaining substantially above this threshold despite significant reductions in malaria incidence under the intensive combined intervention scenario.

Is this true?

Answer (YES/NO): YES